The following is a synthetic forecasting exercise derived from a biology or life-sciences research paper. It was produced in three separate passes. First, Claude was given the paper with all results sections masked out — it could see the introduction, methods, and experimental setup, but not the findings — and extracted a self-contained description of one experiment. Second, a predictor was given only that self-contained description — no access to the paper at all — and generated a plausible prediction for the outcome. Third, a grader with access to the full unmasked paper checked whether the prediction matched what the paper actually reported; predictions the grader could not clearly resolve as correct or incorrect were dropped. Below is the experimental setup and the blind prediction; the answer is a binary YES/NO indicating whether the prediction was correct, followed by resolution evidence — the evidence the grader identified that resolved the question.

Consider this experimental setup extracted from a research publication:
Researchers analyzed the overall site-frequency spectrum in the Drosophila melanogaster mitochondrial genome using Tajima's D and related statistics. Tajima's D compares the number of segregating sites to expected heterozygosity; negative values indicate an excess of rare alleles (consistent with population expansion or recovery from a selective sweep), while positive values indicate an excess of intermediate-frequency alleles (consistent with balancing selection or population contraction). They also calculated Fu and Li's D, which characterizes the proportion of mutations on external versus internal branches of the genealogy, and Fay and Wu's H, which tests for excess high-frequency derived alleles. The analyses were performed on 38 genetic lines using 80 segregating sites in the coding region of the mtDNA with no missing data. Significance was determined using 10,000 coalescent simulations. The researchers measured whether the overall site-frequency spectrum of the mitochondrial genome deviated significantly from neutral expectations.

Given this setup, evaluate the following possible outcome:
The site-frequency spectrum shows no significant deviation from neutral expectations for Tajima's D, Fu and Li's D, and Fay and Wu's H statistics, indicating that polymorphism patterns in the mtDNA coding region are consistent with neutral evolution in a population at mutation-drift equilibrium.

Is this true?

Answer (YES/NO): NO